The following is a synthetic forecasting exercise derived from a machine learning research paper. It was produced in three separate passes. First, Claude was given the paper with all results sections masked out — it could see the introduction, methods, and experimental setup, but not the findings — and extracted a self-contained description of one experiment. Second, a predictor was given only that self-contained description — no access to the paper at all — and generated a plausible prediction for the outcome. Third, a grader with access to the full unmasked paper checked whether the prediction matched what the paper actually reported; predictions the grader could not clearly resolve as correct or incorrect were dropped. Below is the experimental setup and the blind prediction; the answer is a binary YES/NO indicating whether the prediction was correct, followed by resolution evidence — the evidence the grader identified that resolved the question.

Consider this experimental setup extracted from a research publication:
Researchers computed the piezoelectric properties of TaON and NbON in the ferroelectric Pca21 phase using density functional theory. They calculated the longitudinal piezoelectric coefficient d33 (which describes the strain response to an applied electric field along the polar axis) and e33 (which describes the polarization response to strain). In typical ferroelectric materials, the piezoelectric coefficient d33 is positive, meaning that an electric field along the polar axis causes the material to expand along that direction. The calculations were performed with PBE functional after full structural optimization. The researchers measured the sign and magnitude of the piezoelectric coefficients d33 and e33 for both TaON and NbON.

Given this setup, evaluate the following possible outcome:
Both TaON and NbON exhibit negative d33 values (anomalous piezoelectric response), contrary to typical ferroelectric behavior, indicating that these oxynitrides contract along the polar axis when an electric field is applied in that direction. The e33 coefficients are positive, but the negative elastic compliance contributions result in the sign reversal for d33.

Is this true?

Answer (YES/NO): NO